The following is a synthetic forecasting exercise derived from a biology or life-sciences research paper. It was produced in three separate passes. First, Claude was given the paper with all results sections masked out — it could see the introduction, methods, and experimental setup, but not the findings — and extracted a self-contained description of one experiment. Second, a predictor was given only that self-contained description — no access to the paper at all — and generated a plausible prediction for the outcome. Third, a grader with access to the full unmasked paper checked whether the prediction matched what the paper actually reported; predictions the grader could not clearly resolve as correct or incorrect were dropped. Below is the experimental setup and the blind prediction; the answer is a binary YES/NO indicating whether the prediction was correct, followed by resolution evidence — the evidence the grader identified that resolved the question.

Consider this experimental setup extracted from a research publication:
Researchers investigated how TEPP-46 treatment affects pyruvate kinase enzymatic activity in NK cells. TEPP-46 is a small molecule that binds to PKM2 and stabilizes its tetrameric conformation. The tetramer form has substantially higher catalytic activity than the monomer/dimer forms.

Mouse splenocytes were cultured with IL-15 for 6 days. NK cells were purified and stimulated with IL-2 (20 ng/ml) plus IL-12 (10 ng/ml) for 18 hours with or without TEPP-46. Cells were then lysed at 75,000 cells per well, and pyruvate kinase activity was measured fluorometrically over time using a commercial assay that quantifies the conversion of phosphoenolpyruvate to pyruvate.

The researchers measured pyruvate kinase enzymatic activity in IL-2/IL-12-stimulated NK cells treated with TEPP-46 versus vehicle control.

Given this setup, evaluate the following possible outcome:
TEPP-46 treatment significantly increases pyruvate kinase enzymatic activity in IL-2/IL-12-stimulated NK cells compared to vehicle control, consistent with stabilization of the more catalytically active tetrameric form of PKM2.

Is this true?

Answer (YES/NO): YES